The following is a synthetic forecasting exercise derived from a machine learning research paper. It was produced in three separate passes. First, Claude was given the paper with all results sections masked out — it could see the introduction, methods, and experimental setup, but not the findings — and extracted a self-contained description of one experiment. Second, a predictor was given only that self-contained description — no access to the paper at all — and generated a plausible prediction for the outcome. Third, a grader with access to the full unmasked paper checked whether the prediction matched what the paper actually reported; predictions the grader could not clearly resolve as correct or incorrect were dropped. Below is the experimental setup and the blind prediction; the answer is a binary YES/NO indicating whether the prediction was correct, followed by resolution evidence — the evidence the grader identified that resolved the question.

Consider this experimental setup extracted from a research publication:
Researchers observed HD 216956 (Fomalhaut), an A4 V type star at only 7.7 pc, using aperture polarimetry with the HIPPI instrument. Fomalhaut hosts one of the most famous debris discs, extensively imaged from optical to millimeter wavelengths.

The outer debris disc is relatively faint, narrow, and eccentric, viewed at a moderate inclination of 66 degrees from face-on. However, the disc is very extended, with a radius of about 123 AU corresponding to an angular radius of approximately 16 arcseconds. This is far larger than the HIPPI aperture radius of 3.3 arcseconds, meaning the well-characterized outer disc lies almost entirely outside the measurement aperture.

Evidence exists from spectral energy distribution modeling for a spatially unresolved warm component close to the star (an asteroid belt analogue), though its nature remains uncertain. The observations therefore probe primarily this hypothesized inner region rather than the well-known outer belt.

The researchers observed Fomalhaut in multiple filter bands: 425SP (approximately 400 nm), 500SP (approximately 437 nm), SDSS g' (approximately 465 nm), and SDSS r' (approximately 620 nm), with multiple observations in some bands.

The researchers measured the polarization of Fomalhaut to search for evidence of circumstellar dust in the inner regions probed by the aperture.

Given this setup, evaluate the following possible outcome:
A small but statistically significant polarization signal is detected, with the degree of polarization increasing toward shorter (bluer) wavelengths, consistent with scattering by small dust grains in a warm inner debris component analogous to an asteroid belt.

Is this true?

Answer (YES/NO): NO